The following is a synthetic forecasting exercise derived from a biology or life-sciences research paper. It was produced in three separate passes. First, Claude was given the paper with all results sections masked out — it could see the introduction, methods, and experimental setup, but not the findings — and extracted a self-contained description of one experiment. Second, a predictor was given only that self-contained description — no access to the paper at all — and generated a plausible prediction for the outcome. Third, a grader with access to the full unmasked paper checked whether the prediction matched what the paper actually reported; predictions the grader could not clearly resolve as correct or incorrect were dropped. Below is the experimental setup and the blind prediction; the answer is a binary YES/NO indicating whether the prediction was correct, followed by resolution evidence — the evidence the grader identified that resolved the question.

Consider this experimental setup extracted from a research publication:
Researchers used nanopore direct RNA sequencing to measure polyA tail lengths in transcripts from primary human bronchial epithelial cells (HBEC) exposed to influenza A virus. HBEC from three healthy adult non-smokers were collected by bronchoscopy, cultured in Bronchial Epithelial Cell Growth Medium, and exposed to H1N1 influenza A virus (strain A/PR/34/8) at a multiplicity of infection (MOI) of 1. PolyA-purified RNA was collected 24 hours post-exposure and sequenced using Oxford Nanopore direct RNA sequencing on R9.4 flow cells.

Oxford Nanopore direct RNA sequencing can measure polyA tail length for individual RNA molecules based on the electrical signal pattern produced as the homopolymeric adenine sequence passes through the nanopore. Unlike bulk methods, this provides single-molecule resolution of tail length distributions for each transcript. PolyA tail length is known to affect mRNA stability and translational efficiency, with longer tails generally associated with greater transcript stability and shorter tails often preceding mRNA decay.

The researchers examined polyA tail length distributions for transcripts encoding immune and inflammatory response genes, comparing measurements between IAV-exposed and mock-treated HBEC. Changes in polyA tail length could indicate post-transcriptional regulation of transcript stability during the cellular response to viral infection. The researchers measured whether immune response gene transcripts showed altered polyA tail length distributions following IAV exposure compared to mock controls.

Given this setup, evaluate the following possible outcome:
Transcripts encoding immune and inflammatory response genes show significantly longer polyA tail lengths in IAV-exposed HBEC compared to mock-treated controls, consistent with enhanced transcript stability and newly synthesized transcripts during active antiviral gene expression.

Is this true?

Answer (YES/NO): NO